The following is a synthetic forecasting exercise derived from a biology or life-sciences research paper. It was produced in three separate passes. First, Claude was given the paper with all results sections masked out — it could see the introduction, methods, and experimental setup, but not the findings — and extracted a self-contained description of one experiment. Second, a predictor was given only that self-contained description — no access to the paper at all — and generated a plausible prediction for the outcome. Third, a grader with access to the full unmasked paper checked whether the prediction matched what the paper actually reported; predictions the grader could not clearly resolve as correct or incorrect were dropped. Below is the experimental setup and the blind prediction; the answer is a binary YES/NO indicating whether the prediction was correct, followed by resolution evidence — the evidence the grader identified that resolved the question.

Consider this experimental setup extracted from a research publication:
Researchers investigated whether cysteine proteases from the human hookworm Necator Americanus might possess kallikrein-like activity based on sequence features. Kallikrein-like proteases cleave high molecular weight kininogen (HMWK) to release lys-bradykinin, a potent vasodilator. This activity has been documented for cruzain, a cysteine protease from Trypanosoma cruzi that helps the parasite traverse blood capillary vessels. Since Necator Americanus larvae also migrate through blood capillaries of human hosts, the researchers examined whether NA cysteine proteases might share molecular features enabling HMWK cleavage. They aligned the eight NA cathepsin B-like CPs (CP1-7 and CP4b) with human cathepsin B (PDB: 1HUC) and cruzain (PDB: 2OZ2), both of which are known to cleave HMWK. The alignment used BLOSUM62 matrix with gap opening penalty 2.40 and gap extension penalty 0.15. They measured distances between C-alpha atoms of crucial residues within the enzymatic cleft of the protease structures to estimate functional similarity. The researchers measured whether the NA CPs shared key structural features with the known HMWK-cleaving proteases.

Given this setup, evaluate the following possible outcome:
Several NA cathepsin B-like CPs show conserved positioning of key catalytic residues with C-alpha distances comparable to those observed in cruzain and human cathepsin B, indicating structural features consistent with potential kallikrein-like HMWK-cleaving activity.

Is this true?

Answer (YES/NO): NO